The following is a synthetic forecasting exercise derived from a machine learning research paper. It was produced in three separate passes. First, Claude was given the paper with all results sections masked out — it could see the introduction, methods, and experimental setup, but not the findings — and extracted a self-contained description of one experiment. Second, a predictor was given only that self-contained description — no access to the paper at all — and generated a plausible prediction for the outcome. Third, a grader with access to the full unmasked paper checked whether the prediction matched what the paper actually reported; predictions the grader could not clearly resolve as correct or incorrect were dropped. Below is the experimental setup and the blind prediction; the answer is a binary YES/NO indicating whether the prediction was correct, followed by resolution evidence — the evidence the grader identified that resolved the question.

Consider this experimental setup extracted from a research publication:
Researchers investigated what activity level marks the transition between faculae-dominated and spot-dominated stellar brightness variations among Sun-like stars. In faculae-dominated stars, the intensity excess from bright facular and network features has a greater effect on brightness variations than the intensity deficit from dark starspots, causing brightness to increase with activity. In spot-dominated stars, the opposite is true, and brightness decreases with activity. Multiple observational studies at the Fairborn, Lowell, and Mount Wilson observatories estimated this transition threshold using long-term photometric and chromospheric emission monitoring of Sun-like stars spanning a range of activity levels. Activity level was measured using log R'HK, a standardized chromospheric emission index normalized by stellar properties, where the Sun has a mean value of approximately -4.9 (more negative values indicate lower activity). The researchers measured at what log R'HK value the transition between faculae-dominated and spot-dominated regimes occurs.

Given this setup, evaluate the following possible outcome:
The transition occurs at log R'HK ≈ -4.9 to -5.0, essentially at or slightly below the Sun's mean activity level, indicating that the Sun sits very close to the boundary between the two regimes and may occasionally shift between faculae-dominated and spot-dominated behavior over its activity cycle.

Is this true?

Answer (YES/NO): NO